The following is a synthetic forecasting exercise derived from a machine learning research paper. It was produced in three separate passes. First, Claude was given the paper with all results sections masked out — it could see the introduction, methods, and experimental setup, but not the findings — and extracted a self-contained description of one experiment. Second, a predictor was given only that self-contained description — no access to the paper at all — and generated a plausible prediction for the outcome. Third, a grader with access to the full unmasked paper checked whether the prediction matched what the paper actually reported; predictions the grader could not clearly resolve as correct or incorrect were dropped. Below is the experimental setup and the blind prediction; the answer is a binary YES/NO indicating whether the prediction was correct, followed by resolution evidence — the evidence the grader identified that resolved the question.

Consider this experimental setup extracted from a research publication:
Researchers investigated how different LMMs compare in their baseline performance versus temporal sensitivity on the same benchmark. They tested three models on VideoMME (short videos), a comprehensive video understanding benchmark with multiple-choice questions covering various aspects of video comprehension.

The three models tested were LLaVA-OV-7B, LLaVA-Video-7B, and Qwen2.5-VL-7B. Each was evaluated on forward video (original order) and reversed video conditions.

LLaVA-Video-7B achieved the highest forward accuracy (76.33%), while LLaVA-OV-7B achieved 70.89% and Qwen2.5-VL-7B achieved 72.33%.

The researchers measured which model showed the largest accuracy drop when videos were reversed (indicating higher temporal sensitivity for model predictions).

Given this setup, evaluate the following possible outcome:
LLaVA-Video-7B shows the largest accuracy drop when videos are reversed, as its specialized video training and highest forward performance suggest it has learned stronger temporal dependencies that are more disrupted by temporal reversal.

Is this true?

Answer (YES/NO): YES